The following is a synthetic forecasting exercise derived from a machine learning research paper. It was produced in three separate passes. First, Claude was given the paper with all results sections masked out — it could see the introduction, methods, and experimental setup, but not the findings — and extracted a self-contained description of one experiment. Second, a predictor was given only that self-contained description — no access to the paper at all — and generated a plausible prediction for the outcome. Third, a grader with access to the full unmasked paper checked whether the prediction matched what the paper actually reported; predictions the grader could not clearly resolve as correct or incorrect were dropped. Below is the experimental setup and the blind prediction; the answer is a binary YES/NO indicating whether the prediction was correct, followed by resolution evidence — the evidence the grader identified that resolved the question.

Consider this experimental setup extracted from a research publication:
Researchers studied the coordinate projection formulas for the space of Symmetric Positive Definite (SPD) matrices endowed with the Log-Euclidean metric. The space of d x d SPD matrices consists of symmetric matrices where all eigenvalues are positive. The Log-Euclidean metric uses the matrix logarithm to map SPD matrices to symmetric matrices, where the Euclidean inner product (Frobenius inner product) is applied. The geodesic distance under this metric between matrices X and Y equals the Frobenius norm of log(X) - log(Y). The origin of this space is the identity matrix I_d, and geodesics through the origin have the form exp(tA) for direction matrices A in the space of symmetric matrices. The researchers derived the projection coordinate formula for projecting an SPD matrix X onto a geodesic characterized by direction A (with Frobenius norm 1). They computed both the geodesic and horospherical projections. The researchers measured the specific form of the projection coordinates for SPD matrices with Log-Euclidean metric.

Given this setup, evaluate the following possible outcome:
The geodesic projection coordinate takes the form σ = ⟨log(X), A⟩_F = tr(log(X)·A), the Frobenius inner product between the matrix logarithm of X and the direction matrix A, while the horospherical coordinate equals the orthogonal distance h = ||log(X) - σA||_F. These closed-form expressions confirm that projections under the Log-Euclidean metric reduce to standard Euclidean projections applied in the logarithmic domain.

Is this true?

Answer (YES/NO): NO